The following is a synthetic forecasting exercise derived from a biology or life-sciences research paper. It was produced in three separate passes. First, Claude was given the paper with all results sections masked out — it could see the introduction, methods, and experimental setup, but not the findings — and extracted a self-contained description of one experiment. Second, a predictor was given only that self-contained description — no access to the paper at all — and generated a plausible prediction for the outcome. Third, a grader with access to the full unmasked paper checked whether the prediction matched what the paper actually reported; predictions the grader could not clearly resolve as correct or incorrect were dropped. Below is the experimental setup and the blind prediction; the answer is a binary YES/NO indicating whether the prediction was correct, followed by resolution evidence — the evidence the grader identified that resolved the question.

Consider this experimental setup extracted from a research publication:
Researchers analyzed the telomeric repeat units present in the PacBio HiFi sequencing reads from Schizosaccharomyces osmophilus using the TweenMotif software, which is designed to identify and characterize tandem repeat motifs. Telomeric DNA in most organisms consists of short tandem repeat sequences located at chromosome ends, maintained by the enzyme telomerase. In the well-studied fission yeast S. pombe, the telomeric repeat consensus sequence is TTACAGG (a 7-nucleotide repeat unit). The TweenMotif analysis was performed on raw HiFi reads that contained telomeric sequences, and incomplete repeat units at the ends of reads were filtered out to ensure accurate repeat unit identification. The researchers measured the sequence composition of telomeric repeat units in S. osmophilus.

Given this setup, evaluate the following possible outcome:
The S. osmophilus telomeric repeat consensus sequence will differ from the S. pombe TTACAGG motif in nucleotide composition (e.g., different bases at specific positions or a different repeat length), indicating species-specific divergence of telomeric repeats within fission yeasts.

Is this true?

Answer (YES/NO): YES